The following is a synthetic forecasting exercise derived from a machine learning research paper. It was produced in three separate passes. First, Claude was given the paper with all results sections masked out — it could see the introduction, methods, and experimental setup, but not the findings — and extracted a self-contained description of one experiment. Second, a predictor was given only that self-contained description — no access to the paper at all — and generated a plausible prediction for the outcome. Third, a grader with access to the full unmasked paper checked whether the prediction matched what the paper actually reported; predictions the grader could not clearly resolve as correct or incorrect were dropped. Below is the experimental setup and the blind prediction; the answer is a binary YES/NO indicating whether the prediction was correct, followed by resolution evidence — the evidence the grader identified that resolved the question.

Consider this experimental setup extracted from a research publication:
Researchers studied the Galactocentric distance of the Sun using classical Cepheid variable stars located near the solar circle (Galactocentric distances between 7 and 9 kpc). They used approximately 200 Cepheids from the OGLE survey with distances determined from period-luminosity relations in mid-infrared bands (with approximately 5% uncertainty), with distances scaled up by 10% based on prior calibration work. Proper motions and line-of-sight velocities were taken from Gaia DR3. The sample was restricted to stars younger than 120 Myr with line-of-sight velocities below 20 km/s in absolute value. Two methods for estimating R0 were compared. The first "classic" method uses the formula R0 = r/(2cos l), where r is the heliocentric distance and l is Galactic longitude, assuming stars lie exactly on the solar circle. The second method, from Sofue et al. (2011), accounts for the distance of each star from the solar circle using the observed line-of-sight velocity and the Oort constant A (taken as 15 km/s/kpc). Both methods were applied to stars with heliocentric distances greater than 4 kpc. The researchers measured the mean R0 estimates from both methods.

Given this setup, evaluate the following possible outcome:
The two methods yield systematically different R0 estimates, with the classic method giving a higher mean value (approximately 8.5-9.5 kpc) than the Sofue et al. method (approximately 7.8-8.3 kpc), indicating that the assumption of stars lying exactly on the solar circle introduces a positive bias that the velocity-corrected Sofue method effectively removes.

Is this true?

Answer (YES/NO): NO